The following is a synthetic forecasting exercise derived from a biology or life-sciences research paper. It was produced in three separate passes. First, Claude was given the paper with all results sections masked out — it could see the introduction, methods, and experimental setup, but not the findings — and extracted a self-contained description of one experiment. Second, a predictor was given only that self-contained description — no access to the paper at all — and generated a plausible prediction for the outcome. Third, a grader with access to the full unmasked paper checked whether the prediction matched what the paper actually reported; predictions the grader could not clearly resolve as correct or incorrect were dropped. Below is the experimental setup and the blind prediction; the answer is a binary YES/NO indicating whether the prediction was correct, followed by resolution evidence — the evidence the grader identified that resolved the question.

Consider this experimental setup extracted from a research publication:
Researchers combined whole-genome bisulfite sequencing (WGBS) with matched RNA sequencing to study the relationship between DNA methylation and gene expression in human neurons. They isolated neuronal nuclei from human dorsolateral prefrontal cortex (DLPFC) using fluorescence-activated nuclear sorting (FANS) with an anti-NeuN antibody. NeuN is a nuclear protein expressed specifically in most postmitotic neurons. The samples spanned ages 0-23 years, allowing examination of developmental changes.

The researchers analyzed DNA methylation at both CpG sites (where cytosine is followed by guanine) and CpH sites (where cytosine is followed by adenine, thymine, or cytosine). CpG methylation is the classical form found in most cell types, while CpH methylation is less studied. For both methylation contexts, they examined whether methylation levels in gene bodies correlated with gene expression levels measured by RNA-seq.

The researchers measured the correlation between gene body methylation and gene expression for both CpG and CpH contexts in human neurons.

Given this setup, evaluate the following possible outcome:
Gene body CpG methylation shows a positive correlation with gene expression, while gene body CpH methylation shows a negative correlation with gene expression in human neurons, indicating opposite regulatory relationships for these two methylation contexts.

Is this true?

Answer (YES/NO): NO